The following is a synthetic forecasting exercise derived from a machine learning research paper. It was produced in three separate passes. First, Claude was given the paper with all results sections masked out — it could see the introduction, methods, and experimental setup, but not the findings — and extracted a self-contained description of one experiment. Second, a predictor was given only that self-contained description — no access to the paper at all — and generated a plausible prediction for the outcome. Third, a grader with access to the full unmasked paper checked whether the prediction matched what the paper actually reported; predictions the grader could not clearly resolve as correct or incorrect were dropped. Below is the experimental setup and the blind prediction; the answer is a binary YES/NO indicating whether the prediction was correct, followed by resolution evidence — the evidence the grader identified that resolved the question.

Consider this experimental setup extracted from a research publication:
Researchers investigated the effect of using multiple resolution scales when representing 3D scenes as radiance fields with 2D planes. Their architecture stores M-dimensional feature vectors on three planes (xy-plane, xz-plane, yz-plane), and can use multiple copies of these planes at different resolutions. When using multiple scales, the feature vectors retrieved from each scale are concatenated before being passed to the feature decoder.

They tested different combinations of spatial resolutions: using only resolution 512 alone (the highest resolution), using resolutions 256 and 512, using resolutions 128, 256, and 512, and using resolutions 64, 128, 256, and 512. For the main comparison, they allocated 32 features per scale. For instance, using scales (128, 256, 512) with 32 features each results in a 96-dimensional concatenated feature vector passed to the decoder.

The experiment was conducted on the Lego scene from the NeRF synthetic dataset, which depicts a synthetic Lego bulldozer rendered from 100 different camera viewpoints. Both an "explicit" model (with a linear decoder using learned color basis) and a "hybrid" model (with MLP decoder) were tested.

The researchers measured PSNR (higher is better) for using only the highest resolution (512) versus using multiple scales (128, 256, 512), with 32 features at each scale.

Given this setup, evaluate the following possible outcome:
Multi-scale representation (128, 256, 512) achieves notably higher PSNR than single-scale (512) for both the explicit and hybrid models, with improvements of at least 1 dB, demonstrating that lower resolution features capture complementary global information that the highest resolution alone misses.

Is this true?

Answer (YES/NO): YES